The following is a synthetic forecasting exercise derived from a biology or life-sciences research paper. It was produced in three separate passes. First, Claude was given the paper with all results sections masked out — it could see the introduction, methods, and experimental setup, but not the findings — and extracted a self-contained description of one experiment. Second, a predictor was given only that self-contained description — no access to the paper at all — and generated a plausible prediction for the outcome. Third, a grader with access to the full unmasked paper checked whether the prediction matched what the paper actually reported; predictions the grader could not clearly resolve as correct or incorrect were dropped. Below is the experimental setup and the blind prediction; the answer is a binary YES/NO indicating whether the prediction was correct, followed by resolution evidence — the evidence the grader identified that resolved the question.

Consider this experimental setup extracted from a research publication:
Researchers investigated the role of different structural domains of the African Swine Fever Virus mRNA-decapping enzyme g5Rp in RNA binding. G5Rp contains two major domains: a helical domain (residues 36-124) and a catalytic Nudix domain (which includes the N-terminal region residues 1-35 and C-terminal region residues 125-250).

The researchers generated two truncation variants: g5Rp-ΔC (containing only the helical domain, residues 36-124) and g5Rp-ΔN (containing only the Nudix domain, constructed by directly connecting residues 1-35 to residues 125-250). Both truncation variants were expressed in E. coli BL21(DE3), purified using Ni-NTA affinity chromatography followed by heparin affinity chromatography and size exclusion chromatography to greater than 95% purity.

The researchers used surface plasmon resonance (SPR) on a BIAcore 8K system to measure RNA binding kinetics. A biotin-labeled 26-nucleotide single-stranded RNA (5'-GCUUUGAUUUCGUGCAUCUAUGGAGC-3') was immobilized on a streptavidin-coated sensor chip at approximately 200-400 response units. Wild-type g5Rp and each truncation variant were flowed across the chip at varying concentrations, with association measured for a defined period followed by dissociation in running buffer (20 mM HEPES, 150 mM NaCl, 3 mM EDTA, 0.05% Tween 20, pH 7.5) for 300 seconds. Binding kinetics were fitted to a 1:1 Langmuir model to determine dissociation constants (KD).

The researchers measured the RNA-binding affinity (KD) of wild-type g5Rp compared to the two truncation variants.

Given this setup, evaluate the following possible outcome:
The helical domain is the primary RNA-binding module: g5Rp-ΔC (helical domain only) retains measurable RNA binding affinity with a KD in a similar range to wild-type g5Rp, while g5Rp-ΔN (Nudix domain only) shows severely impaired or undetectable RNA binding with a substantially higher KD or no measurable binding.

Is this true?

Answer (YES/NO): NO